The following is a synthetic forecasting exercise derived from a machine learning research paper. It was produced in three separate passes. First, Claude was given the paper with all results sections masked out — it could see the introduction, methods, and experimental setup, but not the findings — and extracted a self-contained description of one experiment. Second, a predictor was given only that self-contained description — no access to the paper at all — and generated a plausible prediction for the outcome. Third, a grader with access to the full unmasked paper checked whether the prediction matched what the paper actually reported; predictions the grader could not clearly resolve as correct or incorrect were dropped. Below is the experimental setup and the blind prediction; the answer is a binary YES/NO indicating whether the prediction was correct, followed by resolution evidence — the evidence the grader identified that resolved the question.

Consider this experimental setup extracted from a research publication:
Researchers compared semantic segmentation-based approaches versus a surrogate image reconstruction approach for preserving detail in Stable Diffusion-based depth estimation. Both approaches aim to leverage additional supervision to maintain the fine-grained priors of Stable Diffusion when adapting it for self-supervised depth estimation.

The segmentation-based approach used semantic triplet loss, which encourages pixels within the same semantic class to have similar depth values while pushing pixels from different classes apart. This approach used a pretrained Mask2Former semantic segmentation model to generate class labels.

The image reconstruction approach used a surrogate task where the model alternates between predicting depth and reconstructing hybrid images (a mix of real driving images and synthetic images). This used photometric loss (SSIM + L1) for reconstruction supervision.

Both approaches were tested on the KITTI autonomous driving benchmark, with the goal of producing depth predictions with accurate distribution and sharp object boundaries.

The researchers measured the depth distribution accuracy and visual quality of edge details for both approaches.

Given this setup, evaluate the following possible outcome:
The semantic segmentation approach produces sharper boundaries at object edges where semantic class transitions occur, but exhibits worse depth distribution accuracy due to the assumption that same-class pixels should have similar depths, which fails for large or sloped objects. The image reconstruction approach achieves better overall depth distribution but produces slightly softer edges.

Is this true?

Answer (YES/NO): NO